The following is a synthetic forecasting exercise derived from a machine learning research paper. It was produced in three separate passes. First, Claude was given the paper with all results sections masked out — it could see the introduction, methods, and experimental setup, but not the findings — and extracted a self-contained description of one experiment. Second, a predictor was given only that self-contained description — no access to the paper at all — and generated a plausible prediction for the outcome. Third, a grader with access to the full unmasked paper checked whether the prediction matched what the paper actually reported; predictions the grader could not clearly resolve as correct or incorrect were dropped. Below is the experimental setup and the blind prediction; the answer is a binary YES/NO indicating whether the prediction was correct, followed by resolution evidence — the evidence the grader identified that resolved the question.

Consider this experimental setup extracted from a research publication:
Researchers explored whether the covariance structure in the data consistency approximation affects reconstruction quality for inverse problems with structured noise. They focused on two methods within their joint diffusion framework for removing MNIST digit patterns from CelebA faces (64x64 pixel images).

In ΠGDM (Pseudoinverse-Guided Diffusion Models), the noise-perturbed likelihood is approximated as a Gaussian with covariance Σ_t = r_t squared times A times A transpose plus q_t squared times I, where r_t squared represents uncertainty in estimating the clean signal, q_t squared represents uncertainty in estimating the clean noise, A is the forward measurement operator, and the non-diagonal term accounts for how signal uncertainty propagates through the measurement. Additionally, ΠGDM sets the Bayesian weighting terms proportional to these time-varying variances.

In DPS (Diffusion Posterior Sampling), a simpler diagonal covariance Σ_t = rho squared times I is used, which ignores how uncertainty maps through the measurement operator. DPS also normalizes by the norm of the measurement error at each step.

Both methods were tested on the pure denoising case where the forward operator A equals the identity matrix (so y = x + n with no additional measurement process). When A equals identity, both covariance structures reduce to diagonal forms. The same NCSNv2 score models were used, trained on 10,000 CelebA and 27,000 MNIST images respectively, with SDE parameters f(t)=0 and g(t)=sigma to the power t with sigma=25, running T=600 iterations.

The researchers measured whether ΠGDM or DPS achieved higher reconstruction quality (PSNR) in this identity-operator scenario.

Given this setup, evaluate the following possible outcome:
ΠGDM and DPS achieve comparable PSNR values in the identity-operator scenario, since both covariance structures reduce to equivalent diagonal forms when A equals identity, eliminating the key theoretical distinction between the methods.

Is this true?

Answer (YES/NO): NO